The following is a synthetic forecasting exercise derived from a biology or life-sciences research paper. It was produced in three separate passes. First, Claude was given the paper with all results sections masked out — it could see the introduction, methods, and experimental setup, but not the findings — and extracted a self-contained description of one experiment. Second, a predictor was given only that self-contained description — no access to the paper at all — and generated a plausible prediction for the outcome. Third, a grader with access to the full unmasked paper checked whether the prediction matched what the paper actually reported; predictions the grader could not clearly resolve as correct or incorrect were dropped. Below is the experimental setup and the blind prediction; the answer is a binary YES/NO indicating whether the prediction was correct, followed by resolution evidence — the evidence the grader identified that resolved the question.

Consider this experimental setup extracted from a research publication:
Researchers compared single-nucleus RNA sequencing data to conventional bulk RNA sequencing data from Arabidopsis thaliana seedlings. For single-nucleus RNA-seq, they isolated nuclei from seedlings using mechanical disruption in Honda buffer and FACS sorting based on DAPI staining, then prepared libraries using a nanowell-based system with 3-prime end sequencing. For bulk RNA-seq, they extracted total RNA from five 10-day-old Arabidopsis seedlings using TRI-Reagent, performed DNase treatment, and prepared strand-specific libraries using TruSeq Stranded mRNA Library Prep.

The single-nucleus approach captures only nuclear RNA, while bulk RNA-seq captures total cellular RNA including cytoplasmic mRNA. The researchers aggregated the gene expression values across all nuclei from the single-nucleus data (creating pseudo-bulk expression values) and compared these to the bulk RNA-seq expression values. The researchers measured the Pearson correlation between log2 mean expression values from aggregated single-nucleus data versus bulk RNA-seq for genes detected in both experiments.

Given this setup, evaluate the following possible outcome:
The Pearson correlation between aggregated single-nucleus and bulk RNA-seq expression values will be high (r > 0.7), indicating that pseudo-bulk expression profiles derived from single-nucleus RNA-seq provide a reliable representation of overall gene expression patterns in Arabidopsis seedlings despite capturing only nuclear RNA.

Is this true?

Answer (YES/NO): YES